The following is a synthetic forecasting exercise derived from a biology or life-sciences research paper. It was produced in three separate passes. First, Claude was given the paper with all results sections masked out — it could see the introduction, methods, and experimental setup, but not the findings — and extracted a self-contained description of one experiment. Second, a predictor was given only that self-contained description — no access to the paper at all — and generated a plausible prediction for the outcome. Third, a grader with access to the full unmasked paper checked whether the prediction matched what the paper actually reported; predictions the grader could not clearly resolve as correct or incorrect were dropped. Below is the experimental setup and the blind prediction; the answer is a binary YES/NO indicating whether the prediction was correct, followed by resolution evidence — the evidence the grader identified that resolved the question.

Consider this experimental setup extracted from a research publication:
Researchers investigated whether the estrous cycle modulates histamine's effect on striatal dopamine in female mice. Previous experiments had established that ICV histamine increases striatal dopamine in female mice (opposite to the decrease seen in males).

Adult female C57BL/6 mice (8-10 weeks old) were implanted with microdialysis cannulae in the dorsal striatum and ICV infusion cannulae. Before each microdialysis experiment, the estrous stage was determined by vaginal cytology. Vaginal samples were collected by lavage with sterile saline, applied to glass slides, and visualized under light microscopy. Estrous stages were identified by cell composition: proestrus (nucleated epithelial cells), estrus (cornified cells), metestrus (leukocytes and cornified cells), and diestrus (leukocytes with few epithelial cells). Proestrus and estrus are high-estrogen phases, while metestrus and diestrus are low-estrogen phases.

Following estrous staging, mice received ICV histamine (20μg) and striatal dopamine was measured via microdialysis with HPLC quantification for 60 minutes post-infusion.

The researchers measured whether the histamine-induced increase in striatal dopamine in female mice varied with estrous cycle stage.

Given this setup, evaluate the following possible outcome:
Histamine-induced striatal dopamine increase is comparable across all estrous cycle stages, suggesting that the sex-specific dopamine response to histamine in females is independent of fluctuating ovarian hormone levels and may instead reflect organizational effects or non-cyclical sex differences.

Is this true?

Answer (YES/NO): NO